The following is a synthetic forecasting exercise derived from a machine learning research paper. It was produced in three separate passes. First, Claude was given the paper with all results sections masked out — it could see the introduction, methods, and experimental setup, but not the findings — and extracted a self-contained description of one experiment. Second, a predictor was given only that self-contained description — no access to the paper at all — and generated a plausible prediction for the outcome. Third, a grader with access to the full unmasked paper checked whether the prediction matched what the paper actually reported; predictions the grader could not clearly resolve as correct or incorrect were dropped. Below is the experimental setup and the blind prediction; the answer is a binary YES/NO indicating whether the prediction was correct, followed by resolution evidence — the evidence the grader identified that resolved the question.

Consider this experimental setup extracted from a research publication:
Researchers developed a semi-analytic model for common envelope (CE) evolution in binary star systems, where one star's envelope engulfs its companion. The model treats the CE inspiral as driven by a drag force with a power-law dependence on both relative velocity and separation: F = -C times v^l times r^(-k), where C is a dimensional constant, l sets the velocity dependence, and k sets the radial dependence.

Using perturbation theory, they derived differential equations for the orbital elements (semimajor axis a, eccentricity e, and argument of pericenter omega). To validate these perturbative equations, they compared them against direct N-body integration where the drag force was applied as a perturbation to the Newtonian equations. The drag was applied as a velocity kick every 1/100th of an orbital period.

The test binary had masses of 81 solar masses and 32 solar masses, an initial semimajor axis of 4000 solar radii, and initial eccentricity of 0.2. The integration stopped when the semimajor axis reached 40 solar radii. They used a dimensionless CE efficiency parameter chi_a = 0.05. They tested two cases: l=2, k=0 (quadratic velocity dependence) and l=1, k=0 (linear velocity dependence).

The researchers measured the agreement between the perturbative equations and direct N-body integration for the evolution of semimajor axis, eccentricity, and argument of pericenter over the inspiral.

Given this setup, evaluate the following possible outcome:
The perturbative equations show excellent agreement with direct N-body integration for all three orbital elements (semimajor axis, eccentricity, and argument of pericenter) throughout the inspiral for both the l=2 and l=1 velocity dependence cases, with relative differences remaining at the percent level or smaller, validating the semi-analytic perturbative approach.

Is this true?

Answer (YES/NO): NO